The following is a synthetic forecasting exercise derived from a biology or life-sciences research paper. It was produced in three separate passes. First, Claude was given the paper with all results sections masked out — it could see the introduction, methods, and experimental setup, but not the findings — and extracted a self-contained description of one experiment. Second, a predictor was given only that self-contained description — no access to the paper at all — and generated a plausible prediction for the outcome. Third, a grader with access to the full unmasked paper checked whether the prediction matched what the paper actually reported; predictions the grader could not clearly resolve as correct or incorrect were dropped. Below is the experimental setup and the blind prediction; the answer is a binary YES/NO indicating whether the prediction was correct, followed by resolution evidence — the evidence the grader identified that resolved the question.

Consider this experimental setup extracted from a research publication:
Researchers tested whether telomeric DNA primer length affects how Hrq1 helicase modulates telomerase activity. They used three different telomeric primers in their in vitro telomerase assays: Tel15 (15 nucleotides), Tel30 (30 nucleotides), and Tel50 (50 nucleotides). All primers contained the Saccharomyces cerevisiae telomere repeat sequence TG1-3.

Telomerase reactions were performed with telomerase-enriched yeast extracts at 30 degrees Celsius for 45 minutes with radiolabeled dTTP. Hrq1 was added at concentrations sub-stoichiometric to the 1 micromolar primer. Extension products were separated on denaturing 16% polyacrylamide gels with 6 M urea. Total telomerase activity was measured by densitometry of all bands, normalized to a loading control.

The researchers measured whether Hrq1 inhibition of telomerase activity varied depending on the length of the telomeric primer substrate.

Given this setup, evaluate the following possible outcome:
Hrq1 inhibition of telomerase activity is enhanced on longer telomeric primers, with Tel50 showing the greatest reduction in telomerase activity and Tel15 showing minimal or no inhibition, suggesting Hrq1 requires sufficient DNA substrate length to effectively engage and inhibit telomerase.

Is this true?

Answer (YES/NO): NO